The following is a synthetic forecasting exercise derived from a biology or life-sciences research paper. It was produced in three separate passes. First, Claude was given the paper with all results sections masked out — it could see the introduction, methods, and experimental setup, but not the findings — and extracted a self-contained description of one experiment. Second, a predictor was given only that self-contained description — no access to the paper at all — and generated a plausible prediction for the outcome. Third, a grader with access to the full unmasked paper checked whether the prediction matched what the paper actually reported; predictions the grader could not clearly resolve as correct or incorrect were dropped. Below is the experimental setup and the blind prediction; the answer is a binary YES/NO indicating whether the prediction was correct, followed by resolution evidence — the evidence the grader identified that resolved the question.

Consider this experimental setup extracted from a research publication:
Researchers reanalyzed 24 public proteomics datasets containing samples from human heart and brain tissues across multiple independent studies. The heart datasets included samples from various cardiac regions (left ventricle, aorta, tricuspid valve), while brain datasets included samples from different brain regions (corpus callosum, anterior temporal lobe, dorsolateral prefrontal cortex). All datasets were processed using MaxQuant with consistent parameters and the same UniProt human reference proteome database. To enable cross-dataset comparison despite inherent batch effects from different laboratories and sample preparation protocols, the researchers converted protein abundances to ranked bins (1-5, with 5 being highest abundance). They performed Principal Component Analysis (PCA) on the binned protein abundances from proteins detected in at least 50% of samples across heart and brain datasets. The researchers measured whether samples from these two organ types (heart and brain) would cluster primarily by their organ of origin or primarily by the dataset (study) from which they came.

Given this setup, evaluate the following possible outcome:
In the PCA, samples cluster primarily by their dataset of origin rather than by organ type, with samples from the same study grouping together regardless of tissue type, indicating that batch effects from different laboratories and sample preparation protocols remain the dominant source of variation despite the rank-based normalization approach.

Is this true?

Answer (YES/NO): NO